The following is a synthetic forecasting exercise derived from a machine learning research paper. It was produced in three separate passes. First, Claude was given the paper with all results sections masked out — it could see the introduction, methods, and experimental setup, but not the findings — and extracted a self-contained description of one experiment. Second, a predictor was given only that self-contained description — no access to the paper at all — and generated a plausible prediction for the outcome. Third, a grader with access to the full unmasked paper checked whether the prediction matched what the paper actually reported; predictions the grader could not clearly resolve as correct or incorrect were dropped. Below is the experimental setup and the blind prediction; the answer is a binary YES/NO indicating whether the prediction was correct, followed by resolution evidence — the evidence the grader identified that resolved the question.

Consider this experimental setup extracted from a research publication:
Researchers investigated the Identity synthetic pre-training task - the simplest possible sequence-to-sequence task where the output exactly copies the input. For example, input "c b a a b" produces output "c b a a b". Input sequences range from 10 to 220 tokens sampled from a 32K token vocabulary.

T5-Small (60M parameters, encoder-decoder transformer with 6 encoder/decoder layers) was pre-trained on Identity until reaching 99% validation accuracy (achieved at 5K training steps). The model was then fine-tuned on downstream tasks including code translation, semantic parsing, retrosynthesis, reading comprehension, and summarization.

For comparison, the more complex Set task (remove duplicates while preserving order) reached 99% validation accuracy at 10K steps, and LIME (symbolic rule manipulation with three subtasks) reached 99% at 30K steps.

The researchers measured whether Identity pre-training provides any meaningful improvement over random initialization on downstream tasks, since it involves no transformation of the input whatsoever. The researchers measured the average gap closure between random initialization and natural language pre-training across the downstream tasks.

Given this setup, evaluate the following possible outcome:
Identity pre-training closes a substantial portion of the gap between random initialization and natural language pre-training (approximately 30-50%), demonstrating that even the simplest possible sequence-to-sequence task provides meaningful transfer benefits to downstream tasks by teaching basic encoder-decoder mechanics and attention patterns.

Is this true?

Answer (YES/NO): YES